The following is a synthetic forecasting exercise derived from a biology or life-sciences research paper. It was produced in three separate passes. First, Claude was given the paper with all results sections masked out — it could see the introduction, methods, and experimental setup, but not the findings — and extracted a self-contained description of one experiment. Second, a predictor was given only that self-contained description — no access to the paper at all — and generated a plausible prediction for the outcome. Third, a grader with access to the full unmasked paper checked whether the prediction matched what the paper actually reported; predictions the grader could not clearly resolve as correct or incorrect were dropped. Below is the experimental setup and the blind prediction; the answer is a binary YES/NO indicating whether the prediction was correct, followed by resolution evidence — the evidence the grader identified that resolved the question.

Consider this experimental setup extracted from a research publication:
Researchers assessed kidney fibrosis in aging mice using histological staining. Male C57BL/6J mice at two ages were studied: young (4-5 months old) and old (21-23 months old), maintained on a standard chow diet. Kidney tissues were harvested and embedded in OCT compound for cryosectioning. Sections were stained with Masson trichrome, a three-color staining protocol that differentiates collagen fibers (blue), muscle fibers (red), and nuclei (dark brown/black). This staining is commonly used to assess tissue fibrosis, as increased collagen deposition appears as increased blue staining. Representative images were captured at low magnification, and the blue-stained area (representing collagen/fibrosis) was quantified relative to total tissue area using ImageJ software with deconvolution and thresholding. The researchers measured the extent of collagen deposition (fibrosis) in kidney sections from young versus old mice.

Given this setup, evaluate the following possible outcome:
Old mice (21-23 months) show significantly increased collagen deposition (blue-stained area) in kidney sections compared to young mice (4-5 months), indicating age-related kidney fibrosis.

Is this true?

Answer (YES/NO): YES